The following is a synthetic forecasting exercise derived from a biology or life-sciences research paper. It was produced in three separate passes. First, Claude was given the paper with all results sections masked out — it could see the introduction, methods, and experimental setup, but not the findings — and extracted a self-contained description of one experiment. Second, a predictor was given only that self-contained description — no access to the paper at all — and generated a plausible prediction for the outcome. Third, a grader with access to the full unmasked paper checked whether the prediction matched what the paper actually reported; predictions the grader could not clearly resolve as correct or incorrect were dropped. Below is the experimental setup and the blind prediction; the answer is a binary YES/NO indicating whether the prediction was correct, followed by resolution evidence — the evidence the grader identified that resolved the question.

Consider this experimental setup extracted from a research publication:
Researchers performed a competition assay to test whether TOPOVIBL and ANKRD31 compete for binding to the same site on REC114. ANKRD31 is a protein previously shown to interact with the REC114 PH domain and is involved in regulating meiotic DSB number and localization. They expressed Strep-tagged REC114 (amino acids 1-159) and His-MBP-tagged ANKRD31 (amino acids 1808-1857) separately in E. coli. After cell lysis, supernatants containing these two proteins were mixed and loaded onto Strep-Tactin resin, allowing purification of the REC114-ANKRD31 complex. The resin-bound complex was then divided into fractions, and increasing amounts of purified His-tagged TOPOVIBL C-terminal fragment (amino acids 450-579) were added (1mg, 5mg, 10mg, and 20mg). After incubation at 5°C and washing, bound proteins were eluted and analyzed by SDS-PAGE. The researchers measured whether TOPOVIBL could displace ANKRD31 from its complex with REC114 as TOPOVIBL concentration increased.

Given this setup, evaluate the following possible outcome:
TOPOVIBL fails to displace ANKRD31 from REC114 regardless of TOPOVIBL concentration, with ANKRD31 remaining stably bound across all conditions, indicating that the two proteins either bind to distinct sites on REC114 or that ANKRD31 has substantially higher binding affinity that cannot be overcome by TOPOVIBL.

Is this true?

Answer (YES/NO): NO